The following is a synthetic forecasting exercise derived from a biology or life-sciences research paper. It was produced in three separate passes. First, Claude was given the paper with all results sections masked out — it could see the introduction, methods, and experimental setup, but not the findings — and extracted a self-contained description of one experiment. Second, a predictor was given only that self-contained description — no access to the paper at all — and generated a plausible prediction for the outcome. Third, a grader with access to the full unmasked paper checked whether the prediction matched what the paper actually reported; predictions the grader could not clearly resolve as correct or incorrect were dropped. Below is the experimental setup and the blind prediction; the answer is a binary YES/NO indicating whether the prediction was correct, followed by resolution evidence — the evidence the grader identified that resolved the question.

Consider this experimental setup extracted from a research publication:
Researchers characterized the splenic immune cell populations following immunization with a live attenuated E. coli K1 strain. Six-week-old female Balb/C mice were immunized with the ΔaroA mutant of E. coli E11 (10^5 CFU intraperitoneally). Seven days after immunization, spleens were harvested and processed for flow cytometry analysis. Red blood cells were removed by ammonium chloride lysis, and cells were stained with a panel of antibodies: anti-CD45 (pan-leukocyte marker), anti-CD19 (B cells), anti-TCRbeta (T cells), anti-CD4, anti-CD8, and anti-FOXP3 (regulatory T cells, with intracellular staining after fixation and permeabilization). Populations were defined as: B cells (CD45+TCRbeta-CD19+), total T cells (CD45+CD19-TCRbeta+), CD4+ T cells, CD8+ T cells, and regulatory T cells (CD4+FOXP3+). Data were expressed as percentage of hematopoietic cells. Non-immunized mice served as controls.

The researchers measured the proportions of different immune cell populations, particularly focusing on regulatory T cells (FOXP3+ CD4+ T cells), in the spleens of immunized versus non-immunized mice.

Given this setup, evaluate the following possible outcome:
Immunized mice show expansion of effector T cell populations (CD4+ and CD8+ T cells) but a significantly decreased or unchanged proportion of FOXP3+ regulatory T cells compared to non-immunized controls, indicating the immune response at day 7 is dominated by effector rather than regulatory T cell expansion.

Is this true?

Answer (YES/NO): NO